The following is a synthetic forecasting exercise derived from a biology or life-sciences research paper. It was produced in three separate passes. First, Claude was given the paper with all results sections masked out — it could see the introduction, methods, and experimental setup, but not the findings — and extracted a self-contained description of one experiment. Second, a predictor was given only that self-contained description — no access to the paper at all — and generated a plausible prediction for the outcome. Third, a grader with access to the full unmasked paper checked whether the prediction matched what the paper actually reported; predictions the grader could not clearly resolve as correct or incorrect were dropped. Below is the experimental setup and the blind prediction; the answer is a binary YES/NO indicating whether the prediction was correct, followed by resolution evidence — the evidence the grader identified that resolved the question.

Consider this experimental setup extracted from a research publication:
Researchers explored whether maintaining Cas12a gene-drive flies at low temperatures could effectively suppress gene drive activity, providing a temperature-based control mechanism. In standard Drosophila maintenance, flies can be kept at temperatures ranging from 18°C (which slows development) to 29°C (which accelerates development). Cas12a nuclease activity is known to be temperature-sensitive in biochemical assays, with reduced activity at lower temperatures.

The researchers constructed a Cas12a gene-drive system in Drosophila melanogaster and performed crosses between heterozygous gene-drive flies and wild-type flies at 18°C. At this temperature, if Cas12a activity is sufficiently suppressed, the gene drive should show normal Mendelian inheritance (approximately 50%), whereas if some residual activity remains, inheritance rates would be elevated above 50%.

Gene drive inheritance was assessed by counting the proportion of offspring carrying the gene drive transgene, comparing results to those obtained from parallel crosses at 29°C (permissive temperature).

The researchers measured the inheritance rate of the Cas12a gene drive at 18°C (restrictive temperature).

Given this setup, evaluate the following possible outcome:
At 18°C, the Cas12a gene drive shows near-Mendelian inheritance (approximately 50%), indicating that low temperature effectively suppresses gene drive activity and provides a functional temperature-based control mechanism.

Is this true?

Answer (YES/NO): NO